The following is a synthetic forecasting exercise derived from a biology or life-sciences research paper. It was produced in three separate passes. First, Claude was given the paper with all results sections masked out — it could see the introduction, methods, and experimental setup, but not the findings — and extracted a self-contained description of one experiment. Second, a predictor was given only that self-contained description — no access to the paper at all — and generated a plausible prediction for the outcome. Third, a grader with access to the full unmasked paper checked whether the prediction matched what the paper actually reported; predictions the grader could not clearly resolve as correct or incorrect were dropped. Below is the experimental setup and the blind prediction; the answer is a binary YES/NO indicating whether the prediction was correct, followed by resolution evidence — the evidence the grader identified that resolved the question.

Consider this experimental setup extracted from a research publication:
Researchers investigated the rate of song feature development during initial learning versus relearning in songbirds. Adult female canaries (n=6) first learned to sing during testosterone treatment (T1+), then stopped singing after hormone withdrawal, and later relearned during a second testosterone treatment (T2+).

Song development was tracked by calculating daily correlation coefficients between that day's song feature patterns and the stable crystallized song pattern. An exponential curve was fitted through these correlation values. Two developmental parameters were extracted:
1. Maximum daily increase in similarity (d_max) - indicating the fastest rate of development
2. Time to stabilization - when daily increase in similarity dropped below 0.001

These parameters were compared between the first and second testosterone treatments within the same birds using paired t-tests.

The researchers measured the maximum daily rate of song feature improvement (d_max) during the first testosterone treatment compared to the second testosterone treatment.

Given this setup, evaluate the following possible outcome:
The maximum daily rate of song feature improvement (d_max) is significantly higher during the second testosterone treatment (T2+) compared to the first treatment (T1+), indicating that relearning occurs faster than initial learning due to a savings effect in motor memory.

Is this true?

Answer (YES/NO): YES